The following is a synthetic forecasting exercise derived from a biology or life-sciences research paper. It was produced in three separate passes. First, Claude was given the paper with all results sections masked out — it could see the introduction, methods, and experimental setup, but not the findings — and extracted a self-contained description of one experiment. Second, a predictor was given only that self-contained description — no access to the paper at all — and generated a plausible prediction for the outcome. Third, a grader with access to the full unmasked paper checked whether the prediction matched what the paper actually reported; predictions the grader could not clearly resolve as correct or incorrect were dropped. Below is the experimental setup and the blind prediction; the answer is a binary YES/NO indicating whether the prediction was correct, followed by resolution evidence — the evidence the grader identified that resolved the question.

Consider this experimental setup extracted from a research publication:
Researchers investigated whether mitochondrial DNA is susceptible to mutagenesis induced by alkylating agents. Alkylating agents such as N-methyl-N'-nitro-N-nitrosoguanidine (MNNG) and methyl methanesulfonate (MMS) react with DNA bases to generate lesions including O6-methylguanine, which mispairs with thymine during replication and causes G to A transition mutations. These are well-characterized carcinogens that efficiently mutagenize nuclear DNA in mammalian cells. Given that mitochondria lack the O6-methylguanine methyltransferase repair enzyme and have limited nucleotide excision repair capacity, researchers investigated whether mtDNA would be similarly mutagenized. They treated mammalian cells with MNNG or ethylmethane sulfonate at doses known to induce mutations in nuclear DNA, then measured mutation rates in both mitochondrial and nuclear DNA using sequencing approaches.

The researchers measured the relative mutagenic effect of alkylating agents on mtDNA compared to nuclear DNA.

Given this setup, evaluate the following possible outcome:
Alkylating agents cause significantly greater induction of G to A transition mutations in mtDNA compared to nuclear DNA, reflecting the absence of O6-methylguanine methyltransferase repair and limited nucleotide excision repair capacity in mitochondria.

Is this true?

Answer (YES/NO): NO